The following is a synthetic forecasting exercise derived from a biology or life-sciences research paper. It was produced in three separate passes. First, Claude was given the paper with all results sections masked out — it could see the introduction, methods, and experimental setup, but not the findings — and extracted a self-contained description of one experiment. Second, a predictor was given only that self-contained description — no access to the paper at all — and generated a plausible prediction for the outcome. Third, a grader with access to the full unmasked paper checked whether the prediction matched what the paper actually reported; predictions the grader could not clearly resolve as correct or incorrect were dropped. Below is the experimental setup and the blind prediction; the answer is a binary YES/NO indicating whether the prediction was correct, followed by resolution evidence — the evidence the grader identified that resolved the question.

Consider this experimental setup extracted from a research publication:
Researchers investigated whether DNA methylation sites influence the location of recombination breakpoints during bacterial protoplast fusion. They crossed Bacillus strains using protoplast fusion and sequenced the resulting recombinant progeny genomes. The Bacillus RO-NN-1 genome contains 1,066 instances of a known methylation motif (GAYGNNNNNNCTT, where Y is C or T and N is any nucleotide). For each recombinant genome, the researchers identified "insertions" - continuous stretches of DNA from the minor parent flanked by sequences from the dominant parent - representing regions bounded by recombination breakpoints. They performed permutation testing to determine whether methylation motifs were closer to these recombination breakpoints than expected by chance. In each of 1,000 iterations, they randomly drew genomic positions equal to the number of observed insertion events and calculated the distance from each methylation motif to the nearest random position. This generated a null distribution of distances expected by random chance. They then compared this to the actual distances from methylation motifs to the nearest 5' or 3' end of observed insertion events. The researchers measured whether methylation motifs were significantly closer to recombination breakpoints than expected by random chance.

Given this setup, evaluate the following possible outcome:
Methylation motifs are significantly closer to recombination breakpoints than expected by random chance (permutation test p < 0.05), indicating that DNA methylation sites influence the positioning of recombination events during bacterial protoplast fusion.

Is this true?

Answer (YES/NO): NO